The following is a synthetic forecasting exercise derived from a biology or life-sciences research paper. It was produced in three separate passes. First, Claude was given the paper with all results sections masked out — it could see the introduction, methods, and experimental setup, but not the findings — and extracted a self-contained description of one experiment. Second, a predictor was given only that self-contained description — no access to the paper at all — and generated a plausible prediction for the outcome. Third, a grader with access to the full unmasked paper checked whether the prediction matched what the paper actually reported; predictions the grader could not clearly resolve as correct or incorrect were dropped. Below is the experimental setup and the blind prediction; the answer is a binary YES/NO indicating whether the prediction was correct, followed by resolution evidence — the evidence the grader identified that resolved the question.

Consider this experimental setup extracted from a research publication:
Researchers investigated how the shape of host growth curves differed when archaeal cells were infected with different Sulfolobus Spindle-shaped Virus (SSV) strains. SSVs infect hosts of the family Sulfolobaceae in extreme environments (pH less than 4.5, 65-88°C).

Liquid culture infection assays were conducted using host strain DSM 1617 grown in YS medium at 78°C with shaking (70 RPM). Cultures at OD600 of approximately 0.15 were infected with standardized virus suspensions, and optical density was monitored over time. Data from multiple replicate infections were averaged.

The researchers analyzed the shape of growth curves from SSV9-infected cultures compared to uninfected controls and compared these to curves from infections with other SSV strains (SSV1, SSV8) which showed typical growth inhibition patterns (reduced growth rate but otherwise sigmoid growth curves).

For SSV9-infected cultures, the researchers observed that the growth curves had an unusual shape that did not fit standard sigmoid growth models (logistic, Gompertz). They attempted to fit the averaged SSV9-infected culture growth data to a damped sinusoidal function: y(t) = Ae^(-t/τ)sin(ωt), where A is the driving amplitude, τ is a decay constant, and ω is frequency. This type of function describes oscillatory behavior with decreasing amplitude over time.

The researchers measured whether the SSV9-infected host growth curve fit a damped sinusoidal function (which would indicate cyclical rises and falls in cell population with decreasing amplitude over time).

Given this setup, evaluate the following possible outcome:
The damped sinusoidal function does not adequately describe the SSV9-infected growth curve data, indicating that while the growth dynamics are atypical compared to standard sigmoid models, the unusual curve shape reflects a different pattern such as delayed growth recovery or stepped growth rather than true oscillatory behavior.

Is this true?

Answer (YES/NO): NO